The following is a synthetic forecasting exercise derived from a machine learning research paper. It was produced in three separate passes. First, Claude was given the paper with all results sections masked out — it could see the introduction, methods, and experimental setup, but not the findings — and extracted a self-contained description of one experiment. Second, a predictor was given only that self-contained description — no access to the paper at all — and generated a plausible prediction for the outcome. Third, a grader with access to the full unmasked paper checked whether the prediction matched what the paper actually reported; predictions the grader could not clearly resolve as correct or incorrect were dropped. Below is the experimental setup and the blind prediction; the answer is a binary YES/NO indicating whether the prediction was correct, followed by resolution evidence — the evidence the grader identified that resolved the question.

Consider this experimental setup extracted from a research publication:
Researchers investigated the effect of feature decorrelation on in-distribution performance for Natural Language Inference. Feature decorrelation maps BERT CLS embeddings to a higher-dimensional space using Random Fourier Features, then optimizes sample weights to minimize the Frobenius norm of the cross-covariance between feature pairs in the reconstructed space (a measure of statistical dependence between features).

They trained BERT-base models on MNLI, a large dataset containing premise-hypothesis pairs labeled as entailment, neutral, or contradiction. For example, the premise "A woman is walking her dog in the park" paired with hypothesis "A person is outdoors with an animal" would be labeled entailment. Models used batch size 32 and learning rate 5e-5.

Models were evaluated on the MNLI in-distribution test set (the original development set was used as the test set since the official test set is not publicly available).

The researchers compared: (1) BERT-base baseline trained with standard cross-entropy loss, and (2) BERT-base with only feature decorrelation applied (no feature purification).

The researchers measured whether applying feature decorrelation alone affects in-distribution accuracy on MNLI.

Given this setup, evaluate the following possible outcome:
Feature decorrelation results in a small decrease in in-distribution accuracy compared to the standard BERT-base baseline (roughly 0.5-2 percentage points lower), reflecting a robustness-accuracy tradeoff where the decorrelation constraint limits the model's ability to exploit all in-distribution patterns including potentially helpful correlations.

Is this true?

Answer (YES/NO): YES